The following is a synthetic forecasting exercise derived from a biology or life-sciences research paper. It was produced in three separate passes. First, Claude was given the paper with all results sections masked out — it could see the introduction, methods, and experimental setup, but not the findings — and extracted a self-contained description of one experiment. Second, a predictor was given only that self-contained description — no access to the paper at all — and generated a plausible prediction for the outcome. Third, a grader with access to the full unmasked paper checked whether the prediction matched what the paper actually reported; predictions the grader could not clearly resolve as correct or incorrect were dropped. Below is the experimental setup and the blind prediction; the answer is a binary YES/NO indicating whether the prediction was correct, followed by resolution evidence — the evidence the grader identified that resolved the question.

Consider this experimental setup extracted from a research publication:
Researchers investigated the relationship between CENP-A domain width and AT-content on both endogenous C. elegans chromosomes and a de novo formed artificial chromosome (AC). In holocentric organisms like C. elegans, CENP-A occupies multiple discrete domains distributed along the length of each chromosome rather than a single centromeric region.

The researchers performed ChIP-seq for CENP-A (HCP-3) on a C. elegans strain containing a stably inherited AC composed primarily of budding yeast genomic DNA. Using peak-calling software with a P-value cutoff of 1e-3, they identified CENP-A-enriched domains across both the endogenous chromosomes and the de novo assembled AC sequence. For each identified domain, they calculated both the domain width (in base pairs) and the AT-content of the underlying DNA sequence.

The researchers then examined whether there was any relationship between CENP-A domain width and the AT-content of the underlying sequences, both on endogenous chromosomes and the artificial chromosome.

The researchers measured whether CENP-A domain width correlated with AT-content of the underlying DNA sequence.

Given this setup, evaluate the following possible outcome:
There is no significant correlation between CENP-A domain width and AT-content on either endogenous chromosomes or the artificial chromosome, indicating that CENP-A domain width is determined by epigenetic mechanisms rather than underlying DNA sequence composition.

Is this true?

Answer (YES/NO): NO